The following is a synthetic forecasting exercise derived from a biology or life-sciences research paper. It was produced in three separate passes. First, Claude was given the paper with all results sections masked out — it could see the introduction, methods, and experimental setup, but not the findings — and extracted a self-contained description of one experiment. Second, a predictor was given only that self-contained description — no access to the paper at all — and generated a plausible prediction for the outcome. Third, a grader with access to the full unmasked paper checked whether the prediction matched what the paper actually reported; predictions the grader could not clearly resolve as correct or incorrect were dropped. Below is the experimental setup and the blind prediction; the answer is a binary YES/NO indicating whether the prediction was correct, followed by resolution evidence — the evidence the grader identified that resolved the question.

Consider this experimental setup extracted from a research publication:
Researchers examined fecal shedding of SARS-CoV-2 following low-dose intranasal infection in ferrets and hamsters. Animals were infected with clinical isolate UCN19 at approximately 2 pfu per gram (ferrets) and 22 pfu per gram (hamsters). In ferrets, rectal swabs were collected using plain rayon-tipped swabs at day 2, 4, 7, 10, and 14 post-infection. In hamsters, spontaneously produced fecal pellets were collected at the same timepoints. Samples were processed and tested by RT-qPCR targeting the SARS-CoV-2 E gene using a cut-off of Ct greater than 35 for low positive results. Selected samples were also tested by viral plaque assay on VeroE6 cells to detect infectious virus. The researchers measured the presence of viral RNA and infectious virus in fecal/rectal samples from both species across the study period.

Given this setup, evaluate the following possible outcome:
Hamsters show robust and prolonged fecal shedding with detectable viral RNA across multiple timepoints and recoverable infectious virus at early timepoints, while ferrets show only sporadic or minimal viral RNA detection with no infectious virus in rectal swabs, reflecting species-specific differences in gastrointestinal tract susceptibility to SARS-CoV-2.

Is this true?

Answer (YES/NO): NO